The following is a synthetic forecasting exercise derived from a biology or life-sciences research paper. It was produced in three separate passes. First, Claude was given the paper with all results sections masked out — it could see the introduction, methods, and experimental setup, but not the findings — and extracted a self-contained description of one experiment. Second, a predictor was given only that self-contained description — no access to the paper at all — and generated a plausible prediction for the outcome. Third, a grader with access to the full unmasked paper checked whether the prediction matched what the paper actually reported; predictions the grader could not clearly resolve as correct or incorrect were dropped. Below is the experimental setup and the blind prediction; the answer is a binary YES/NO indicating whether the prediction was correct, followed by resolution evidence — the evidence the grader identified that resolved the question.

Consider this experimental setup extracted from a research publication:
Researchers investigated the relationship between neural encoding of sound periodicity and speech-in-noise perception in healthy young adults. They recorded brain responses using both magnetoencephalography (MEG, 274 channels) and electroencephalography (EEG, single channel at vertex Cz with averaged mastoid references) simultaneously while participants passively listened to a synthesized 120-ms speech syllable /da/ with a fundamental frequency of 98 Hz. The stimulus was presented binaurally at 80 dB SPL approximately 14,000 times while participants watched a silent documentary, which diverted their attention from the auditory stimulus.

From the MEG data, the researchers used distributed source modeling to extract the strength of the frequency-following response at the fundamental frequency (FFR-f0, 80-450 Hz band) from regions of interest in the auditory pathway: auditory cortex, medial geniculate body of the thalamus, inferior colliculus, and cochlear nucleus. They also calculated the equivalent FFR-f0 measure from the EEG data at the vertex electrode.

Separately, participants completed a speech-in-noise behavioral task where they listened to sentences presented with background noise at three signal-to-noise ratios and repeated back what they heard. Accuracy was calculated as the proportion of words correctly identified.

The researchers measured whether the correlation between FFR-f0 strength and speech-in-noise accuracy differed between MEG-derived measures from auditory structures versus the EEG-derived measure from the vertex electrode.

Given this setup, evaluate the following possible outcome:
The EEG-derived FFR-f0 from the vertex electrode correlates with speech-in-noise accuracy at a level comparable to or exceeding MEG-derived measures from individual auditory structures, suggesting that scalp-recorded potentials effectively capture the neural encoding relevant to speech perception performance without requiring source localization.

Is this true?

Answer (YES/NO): NO